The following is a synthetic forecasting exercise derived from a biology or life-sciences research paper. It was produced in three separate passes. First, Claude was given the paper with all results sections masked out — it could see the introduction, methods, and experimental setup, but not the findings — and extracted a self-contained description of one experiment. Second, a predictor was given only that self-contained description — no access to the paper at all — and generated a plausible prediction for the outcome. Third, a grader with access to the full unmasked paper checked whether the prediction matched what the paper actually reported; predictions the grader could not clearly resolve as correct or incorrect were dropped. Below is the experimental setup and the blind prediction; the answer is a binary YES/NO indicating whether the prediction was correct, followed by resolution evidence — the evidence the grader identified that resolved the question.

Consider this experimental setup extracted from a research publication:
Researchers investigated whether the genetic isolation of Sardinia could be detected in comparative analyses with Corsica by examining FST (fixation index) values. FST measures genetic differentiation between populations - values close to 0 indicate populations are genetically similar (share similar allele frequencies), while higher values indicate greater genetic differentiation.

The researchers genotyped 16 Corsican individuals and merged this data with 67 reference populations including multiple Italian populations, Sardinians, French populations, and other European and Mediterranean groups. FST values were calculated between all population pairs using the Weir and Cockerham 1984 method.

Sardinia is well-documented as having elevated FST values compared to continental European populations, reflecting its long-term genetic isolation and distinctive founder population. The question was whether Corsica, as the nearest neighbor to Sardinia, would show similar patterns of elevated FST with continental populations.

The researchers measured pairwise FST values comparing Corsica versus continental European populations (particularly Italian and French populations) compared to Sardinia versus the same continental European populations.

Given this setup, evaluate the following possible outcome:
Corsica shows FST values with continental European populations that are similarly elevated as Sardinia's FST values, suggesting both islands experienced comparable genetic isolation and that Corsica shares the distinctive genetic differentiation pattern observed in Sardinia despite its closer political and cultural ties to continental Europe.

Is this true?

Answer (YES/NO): NO